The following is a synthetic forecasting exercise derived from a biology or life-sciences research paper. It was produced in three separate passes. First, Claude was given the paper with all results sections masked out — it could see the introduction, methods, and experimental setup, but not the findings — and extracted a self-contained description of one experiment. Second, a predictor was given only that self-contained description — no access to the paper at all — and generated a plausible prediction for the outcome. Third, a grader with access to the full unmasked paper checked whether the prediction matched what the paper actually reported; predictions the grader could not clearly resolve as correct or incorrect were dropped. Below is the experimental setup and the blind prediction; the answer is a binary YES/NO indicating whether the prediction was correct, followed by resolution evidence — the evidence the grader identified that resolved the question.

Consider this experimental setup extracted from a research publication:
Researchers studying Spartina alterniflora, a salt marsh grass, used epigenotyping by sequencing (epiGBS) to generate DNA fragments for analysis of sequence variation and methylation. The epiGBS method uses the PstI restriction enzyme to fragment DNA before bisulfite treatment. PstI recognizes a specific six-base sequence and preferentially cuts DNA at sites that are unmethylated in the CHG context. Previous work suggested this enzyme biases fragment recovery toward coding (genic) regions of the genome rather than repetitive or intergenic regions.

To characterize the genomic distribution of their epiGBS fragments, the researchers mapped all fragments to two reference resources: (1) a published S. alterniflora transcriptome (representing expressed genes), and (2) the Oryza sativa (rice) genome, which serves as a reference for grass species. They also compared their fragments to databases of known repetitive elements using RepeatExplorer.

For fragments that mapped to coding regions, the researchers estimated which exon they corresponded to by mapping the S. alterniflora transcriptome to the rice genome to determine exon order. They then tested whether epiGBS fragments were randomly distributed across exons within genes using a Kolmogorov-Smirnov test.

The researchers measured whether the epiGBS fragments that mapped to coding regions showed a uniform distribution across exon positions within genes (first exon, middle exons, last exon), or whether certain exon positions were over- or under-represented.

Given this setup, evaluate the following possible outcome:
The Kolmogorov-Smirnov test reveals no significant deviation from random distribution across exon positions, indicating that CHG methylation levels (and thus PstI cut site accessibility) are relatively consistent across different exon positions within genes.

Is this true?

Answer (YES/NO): YES